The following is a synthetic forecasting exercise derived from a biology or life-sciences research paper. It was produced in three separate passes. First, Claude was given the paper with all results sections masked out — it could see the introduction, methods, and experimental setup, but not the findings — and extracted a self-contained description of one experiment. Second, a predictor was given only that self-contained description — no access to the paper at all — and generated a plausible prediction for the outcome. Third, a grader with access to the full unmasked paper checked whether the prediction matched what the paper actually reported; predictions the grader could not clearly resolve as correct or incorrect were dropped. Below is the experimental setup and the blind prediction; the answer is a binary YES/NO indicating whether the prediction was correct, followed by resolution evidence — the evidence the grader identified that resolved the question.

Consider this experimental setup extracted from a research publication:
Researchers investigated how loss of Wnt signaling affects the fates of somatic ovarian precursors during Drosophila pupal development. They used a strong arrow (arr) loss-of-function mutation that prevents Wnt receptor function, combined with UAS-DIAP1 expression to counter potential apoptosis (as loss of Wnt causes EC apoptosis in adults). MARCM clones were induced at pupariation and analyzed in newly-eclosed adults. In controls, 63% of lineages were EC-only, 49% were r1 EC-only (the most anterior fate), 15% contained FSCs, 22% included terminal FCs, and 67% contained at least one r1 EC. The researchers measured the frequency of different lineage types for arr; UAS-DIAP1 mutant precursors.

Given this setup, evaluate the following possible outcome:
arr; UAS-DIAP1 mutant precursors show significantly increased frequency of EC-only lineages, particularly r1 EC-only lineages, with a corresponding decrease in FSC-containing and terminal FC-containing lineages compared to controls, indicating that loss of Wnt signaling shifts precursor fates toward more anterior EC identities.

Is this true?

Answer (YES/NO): NO